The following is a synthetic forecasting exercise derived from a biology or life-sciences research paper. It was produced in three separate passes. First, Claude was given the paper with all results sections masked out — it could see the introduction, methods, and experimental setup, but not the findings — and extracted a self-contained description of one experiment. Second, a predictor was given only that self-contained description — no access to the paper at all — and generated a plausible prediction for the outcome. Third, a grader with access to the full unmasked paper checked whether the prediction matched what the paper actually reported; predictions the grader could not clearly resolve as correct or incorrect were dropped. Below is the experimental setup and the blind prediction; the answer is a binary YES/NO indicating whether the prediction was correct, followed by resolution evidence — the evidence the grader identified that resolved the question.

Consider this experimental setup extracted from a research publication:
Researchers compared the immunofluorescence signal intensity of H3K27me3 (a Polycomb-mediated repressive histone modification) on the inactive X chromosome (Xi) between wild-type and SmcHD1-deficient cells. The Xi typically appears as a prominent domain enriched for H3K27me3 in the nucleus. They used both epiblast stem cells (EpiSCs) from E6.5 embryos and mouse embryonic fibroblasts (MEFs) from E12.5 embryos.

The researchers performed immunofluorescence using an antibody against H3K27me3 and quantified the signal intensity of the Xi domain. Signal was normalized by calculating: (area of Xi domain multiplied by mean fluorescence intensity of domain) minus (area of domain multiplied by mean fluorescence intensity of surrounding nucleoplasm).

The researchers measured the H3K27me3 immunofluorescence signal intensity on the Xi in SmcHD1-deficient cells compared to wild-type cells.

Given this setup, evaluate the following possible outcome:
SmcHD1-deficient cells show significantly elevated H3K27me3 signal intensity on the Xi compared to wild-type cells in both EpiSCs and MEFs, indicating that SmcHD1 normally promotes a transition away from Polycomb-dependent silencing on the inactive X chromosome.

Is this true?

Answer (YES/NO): YES